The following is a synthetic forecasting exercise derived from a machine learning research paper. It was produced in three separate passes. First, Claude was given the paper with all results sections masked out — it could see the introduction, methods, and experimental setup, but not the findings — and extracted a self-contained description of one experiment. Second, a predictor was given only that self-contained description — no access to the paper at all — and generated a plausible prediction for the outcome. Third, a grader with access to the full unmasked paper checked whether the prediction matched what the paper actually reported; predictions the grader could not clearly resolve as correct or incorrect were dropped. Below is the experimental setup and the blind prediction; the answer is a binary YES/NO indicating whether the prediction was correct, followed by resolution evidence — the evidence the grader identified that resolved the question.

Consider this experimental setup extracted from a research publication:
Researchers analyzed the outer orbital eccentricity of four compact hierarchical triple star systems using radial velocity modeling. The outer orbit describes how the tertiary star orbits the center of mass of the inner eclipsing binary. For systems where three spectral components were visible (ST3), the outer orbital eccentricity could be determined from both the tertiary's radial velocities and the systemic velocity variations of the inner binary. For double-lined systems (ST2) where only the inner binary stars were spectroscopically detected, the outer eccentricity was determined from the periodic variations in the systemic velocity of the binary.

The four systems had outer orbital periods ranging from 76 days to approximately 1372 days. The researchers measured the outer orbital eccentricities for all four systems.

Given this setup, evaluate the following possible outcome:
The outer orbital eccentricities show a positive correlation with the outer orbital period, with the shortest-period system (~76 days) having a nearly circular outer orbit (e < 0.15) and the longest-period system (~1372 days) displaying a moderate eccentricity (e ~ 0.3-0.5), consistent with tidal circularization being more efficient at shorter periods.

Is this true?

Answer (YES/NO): NO